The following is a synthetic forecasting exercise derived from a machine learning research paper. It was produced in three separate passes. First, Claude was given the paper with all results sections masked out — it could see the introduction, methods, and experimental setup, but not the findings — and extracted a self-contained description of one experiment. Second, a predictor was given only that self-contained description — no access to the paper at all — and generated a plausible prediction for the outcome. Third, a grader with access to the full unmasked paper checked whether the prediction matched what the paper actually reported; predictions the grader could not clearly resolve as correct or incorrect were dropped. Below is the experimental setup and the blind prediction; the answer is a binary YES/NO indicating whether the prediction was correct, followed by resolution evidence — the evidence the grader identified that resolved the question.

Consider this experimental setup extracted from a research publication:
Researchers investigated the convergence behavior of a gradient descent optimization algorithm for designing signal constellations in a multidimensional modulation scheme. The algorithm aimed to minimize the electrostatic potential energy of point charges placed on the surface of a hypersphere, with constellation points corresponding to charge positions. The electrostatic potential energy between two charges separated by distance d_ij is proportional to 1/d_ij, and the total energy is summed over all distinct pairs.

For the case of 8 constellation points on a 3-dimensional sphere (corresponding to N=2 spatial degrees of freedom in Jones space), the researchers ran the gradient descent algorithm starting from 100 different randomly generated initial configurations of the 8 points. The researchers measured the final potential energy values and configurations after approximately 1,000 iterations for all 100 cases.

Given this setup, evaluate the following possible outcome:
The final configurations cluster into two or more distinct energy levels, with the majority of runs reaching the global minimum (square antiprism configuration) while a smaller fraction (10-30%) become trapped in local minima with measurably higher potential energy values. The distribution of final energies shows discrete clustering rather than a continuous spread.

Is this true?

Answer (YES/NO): NO